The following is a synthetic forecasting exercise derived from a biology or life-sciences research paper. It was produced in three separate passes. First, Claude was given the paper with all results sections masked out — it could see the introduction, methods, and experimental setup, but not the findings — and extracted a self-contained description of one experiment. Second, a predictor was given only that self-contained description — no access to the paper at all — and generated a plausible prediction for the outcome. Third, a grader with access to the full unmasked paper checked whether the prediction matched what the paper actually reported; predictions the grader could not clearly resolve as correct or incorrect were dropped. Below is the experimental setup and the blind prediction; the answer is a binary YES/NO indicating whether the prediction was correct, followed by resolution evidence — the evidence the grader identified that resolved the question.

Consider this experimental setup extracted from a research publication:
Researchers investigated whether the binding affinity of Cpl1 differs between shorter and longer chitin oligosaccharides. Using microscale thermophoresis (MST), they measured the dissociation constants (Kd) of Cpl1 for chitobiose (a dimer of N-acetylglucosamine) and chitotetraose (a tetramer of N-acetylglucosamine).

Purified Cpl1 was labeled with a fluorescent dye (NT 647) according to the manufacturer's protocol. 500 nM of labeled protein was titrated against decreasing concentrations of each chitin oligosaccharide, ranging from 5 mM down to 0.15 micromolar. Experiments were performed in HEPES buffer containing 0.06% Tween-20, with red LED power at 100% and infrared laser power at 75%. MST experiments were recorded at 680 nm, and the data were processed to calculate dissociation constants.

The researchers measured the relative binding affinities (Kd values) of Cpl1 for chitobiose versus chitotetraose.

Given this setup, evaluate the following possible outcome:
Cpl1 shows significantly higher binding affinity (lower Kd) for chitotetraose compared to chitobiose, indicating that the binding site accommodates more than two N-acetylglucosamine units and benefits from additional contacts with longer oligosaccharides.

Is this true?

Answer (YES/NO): NO